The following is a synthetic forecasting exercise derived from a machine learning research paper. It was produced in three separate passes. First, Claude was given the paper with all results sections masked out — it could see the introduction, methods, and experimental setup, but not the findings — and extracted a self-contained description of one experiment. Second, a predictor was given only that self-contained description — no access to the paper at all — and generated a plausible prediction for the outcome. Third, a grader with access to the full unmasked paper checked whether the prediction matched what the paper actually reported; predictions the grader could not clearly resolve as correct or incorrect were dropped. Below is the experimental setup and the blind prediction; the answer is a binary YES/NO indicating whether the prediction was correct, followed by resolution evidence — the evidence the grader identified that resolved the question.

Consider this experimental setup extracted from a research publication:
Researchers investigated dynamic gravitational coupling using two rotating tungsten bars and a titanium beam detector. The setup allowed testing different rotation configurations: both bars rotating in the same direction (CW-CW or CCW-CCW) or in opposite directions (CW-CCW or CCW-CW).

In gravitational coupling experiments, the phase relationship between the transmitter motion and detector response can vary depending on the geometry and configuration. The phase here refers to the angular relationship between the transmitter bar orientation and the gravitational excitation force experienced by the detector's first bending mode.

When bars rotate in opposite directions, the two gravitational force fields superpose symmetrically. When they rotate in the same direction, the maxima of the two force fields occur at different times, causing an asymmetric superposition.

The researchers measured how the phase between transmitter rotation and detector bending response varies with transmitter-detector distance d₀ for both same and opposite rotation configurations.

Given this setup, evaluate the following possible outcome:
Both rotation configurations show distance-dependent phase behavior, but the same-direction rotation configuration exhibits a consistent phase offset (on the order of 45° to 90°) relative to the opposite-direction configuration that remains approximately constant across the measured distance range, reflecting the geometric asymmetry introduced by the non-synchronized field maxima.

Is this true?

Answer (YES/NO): NO